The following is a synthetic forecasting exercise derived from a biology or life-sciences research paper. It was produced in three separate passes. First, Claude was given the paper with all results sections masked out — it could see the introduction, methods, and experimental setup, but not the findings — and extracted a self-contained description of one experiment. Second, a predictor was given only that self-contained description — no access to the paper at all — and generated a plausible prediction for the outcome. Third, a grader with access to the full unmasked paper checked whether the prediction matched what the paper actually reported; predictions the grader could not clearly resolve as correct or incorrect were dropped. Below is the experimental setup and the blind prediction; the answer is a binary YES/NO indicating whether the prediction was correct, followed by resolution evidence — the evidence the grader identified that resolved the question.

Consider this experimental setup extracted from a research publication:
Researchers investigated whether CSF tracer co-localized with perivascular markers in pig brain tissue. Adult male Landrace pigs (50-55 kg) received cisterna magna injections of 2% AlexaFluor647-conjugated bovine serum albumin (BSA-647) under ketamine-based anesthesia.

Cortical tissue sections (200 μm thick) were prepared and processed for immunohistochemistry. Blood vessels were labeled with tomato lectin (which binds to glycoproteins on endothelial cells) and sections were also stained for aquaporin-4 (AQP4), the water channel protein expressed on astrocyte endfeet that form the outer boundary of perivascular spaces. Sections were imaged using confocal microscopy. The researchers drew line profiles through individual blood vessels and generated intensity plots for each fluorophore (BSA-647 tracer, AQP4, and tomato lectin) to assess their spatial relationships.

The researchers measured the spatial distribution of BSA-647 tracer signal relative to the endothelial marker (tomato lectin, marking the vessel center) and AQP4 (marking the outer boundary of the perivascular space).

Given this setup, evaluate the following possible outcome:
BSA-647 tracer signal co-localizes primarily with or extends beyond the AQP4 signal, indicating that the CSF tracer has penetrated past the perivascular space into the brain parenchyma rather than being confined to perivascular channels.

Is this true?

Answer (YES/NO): NO